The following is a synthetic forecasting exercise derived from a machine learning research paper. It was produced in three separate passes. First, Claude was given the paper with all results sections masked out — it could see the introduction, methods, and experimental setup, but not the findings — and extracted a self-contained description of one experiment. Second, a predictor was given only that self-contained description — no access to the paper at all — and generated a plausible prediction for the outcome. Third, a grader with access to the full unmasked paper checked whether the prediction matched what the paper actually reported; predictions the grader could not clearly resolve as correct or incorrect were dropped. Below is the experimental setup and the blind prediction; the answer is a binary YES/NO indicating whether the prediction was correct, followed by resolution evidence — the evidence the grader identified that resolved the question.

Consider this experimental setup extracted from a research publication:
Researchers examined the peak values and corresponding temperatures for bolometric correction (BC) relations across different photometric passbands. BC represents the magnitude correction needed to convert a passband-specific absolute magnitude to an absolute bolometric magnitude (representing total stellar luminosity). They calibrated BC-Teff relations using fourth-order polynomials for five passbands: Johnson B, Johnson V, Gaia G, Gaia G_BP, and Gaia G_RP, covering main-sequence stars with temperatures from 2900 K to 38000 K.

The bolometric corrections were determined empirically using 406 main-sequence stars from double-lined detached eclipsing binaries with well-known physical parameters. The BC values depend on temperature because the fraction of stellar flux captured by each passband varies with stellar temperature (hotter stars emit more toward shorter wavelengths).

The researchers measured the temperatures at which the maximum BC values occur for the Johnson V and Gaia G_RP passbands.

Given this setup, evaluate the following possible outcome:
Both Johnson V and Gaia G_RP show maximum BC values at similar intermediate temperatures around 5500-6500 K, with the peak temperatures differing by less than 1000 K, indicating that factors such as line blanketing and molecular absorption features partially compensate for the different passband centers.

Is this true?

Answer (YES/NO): NO